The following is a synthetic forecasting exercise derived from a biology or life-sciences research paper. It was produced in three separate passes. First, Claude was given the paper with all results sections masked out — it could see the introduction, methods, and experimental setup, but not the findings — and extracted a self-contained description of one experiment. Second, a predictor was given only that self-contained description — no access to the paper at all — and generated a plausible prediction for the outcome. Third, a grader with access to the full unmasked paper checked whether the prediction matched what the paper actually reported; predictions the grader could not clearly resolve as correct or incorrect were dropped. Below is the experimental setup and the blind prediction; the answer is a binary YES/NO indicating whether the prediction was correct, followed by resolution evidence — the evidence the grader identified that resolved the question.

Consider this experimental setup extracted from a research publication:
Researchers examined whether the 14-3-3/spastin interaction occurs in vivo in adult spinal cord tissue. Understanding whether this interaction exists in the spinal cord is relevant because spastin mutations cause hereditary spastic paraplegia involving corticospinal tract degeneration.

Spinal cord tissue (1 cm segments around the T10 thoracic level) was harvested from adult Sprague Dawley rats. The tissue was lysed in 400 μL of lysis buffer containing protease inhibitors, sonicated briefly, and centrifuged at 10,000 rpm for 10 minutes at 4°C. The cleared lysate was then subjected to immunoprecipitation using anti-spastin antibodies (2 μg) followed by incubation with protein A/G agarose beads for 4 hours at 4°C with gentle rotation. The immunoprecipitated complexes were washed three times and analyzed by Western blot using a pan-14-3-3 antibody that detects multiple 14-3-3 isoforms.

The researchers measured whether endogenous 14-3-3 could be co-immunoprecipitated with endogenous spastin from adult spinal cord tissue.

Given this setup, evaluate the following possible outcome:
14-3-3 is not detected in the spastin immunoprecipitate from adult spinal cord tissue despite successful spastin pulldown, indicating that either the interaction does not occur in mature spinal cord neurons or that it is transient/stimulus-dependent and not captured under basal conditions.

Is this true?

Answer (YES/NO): NO